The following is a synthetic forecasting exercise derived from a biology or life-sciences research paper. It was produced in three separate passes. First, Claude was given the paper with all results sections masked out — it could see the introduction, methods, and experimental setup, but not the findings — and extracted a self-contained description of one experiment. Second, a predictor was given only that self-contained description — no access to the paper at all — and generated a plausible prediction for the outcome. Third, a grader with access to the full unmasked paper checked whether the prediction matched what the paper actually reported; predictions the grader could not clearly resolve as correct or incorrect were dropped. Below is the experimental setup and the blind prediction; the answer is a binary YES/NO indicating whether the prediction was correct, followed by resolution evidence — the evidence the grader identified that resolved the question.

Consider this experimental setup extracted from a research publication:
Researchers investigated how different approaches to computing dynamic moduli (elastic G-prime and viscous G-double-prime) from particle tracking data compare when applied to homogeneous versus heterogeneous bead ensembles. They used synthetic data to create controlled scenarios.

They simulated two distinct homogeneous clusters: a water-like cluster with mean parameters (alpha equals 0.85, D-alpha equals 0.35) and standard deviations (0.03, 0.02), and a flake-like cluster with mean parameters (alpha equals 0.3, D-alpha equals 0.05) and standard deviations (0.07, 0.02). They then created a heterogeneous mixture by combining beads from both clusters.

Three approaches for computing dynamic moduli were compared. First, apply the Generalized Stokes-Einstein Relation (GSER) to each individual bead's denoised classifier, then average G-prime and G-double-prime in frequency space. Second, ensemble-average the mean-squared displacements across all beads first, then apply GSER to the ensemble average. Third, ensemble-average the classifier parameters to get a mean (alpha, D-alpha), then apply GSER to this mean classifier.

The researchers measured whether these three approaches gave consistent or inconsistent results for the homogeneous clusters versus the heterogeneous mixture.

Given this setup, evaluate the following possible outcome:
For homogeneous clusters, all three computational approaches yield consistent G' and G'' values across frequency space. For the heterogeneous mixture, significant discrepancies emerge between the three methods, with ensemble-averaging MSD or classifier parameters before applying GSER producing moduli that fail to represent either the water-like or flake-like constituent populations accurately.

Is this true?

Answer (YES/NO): YES